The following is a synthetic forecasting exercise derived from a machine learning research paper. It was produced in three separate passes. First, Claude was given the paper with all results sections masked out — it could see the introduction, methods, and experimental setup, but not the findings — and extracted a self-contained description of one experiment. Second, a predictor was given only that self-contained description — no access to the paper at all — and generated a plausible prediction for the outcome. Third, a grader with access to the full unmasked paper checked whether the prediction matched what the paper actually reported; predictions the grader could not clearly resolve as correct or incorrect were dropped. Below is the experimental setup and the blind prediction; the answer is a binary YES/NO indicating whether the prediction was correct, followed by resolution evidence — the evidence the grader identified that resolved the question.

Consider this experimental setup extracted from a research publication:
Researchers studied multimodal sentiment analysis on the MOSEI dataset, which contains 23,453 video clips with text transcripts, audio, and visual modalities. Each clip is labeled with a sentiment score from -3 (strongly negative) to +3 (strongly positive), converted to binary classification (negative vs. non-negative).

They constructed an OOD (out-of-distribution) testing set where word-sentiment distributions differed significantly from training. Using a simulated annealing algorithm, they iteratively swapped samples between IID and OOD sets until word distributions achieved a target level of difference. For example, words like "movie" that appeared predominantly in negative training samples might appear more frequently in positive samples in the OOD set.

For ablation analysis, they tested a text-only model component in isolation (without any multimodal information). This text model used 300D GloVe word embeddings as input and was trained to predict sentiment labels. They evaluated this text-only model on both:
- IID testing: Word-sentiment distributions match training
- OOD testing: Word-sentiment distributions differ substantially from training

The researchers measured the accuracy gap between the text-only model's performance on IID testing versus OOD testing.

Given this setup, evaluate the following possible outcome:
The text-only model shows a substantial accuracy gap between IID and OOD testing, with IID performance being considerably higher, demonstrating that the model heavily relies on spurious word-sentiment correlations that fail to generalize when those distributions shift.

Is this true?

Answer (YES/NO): YES